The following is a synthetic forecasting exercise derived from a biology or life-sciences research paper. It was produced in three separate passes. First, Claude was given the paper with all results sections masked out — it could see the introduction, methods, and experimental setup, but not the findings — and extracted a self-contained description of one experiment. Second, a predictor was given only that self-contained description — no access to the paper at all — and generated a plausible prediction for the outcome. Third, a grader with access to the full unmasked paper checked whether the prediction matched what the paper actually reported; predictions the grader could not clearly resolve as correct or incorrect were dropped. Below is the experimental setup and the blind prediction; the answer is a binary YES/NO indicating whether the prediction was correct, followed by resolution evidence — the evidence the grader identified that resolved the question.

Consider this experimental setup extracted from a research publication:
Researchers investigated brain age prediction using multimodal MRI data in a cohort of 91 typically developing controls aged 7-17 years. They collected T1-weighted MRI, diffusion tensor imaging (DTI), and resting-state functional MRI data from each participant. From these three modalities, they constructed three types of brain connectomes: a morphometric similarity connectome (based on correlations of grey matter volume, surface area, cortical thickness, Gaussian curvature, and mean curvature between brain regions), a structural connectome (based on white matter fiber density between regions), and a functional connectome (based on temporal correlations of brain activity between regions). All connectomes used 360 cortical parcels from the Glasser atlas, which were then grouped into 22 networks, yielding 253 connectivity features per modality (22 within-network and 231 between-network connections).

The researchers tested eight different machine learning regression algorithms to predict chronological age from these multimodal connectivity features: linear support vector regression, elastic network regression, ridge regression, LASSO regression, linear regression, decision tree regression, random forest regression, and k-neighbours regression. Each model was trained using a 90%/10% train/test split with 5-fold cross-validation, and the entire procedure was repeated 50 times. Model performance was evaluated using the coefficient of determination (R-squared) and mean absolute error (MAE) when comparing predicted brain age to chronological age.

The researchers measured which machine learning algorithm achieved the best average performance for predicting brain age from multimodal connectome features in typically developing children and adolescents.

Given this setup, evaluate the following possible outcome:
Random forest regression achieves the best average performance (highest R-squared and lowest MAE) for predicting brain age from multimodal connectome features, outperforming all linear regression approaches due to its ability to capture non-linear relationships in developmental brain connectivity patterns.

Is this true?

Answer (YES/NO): YES